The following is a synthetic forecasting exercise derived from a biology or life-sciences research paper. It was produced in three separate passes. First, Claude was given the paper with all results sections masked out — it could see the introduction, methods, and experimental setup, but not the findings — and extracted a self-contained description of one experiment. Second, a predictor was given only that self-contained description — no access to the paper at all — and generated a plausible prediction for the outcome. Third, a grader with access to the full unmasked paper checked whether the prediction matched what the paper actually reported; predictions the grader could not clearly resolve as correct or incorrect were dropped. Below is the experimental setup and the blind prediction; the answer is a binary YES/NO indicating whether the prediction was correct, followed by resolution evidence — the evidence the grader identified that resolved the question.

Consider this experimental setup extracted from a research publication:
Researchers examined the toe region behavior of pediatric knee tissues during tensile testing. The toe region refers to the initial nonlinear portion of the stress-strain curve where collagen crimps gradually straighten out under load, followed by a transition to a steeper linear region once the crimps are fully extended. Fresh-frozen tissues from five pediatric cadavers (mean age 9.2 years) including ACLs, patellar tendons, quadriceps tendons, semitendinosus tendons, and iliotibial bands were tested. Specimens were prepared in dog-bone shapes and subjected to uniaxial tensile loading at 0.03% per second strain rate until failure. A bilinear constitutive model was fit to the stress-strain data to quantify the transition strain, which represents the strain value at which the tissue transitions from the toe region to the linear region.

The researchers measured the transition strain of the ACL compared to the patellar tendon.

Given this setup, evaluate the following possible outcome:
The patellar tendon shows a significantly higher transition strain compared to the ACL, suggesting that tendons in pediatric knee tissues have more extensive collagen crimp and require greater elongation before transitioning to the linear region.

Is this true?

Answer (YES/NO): NO